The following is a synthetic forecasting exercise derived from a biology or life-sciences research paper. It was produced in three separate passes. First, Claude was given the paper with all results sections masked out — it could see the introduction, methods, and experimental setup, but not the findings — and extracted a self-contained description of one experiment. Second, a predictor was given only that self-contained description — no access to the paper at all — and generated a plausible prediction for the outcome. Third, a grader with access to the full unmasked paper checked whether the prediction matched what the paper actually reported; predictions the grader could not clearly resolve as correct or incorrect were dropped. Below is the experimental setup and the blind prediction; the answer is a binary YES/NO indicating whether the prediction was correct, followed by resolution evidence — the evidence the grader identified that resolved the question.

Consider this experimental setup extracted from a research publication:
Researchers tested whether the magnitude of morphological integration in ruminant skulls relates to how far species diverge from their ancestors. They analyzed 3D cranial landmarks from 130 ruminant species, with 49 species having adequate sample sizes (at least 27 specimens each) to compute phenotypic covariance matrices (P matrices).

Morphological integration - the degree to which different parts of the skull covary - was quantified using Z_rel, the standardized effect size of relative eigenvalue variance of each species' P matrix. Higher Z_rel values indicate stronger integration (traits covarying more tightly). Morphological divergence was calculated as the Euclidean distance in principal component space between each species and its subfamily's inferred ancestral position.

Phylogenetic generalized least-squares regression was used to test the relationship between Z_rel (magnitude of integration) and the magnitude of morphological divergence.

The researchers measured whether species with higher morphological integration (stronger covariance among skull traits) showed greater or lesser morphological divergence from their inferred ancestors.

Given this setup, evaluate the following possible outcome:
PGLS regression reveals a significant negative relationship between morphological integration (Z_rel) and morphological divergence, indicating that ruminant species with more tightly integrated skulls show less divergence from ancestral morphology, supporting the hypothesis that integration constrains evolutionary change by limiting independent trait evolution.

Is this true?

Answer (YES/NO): NO